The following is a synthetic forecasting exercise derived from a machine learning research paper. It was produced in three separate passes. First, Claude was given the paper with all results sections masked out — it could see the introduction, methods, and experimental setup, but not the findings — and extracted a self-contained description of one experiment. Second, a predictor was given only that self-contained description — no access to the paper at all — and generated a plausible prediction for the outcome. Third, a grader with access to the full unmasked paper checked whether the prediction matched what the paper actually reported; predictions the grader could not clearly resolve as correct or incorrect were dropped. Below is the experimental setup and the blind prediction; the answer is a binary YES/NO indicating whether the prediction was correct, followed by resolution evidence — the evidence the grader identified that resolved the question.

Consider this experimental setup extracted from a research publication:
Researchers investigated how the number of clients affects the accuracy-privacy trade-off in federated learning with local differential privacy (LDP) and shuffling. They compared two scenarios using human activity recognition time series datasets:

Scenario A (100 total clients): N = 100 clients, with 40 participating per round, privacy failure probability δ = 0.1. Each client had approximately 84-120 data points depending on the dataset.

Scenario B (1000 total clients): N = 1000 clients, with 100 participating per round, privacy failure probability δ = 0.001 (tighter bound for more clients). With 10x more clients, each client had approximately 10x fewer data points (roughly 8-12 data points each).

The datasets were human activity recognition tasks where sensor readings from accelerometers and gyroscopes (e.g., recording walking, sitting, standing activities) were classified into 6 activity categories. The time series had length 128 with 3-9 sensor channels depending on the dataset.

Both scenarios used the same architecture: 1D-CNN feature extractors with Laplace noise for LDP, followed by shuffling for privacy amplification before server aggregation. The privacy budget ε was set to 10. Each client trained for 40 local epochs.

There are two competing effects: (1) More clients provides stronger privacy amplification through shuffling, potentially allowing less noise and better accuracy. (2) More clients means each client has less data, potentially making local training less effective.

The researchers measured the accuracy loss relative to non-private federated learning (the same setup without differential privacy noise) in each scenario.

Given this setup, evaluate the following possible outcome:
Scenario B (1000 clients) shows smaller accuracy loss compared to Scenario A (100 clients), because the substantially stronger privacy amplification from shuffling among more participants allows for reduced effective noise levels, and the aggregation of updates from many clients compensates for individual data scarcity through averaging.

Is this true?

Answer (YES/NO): NO